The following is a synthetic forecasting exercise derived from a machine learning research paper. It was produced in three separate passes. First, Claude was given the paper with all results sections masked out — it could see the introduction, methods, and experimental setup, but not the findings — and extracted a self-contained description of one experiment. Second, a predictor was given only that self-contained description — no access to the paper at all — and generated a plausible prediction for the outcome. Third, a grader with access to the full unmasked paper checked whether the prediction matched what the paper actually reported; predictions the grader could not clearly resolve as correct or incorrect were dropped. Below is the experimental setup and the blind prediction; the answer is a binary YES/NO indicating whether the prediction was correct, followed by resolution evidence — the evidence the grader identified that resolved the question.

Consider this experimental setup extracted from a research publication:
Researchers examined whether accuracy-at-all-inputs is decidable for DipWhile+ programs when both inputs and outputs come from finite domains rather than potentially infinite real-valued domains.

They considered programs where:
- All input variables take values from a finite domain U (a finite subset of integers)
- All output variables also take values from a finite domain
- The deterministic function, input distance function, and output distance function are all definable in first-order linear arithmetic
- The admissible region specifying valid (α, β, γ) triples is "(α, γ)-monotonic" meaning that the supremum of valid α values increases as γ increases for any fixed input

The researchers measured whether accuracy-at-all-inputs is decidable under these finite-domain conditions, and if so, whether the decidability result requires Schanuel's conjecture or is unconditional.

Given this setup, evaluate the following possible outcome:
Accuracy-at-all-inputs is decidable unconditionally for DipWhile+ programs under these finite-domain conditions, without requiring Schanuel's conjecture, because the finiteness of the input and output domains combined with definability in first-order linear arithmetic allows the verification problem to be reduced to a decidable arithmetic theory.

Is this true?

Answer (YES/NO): YES